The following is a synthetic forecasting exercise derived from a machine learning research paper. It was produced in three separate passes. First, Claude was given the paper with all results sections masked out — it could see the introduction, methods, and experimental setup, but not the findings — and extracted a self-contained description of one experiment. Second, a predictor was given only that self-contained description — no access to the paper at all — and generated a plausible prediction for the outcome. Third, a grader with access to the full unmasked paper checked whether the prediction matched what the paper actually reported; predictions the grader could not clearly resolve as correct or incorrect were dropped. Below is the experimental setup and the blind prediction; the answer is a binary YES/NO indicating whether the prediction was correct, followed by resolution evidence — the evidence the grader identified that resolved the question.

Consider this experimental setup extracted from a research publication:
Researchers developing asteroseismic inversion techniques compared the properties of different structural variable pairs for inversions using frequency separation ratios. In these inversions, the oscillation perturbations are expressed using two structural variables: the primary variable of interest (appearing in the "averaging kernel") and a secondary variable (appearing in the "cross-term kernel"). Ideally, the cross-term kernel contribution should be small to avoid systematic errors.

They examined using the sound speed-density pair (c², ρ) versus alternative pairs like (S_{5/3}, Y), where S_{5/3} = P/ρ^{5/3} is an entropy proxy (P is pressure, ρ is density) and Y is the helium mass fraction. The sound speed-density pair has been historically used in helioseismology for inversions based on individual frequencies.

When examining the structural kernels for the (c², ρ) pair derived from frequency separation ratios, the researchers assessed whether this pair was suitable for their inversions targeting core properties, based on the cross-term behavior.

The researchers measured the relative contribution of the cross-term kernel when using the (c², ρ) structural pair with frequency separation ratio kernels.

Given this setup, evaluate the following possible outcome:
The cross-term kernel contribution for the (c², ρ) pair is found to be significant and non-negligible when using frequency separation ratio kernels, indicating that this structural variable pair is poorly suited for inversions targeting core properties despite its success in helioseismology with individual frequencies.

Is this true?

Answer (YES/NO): YES